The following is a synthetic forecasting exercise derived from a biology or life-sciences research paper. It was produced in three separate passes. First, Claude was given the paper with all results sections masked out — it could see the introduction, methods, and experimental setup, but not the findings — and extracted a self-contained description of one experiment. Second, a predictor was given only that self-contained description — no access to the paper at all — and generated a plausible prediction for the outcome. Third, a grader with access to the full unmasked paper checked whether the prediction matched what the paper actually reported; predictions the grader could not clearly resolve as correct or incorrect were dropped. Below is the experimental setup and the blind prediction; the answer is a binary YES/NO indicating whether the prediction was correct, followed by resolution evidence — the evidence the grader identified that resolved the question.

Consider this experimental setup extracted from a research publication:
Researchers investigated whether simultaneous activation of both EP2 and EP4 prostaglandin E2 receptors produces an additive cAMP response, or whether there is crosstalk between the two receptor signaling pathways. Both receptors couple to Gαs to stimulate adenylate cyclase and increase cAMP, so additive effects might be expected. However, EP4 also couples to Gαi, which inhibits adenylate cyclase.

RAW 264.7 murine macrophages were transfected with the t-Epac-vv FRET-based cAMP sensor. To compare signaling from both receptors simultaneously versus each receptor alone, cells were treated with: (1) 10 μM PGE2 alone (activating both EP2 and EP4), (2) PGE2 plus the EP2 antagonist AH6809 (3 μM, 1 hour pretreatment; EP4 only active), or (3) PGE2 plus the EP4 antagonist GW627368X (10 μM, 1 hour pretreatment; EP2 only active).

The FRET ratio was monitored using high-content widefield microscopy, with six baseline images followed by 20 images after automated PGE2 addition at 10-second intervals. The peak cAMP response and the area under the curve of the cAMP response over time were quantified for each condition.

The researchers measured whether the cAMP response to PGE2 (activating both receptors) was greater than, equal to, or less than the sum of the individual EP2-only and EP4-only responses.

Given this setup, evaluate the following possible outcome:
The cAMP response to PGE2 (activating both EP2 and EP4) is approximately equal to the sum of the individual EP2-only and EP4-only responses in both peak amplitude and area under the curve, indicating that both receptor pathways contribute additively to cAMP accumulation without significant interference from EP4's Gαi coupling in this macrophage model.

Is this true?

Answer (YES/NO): NO